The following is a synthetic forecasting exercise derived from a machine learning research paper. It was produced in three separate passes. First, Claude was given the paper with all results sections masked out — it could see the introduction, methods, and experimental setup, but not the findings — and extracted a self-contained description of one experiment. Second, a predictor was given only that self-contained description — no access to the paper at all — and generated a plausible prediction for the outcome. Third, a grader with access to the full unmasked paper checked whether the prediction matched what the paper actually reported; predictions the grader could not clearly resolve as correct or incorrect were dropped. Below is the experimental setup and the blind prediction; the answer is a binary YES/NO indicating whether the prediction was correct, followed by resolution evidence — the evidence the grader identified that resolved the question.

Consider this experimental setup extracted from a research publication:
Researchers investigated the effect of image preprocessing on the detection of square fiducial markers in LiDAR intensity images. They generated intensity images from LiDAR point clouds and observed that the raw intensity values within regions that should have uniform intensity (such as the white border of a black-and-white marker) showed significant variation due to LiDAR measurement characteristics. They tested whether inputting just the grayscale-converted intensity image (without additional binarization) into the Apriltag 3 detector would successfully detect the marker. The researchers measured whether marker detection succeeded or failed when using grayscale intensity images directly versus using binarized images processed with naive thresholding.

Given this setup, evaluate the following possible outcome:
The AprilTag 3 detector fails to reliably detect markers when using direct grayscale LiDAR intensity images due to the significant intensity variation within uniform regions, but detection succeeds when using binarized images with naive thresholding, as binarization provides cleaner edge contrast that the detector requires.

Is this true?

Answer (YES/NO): YES